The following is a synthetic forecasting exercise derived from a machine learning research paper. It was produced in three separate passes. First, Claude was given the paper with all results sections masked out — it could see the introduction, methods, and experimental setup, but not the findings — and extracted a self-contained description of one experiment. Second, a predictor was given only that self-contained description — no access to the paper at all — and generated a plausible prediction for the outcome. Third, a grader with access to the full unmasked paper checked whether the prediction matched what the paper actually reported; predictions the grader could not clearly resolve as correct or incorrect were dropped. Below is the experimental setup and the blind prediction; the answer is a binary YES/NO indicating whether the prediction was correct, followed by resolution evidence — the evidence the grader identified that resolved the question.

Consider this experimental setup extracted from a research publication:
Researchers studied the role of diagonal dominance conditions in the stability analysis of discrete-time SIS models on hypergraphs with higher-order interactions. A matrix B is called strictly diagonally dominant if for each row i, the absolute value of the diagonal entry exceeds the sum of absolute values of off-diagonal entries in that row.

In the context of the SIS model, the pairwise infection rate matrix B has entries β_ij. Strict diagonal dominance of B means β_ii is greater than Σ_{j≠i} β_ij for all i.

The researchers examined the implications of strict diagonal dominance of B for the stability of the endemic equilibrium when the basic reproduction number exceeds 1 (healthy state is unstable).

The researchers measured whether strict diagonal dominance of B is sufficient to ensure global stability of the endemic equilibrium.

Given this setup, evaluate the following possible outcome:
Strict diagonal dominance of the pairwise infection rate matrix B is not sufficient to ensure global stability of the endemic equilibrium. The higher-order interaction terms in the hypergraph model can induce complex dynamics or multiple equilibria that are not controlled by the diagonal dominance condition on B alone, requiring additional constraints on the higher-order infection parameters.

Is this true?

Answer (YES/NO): YES